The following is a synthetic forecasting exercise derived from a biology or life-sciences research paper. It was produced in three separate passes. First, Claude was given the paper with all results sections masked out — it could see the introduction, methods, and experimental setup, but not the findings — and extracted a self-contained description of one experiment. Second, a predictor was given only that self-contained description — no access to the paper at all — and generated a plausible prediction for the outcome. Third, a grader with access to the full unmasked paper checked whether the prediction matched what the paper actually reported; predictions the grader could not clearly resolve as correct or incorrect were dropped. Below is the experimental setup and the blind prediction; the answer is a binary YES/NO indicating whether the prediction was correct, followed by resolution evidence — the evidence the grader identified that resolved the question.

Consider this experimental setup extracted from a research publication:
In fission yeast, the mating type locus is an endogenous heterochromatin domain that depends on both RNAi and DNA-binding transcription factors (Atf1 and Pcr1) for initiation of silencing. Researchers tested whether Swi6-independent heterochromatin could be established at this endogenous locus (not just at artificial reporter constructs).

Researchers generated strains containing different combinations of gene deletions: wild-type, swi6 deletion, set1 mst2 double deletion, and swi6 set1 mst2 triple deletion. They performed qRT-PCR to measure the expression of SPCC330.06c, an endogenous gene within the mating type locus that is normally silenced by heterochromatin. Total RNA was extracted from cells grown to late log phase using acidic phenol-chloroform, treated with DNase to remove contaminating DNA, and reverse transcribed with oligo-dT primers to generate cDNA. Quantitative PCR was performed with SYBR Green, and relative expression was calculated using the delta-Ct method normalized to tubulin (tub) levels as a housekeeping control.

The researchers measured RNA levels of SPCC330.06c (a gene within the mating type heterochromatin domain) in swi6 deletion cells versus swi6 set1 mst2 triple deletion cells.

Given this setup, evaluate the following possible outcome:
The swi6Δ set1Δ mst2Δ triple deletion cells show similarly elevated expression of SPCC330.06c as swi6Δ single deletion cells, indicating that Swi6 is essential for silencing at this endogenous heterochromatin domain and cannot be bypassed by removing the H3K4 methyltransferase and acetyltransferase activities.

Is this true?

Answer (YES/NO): NO